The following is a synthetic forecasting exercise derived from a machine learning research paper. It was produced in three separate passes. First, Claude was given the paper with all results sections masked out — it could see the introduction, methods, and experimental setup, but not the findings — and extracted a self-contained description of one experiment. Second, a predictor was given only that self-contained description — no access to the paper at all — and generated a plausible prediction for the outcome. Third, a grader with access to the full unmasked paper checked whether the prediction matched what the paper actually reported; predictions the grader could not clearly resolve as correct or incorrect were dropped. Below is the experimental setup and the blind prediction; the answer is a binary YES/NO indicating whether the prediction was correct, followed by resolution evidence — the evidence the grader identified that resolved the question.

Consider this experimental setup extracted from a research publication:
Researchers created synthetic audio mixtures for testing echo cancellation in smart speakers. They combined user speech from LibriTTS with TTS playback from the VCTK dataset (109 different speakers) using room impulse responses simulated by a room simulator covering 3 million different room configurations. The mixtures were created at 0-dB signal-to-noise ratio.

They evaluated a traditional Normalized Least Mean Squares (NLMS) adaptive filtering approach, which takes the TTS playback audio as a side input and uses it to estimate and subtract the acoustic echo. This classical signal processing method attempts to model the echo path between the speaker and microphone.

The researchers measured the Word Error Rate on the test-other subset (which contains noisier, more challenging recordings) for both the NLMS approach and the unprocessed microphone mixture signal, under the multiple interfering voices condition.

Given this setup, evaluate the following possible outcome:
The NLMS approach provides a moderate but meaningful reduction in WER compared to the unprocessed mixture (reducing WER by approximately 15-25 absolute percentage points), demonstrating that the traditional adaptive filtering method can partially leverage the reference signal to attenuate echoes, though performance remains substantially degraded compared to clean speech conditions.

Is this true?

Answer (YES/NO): NO